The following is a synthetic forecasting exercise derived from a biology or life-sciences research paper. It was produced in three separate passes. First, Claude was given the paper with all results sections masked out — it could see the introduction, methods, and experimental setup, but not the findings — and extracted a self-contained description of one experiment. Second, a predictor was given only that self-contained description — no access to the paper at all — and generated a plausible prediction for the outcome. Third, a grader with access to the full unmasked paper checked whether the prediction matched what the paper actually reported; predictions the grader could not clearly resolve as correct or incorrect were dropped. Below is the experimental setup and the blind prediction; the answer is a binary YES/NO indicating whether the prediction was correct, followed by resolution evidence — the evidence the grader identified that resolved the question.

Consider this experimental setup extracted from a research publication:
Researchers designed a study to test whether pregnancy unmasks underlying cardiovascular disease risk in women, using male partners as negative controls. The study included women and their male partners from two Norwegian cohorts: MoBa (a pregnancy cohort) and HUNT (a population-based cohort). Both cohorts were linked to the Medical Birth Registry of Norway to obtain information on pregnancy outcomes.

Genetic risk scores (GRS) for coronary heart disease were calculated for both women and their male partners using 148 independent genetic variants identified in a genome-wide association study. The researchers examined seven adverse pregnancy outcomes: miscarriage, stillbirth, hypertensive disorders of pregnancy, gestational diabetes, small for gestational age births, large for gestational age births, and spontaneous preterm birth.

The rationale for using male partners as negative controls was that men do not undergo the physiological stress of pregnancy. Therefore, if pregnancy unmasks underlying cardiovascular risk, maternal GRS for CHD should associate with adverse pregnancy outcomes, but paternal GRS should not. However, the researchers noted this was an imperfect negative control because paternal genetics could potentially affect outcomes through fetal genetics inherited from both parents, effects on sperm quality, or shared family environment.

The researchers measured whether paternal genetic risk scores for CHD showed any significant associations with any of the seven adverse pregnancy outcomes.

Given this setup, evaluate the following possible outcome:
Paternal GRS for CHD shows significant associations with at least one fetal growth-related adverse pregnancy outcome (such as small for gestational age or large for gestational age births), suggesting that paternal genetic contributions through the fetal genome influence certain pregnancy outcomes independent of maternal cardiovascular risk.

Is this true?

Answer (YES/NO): NO